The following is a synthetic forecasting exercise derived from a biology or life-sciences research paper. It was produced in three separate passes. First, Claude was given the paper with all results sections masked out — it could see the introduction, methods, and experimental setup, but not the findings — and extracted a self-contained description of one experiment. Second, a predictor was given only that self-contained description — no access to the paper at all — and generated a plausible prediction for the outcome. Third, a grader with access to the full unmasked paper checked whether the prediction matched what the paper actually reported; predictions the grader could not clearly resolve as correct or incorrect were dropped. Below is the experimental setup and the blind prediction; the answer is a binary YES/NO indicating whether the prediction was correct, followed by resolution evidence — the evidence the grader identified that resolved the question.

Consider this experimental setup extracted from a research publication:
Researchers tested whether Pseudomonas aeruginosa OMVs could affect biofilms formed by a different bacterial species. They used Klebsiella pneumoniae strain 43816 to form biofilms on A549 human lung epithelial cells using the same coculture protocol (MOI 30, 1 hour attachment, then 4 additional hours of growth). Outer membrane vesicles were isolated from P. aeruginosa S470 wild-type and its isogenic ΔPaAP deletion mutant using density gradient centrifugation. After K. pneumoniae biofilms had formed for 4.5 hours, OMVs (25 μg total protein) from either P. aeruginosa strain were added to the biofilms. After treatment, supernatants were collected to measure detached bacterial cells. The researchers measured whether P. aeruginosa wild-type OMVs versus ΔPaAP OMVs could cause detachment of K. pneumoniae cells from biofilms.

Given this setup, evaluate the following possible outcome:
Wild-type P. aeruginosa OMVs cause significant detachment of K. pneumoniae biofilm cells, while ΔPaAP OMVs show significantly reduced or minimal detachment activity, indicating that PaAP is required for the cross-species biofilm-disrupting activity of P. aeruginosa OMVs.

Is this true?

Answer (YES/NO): YES